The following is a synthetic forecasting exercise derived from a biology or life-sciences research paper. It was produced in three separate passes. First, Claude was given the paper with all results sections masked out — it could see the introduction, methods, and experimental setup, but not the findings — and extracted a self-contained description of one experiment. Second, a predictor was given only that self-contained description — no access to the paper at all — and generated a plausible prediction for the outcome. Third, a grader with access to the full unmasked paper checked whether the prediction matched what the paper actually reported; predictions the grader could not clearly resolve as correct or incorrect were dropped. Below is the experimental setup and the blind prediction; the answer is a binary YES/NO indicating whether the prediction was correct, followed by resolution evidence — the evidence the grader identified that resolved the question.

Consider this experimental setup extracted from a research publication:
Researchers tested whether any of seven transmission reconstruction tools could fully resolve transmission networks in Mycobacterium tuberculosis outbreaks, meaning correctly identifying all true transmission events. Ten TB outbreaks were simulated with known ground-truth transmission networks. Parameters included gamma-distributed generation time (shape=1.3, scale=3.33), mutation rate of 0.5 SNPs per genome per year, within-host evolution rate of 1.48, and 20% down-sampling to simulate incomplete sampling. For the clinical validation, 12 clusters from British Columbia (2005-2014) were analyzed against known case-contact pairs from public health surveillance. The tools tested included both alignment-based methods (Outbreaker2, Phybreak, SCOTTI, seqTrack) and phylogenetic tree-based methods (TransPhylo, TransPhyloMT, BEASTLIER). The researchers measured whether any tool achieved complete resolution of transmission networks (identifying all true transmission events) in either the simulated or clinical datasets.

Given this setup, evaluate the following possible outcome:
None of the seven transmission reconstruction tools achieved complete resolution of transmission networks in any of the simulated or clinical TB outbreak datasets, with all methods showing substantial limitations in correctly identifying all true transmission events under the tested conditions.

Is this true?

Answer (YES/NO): YES